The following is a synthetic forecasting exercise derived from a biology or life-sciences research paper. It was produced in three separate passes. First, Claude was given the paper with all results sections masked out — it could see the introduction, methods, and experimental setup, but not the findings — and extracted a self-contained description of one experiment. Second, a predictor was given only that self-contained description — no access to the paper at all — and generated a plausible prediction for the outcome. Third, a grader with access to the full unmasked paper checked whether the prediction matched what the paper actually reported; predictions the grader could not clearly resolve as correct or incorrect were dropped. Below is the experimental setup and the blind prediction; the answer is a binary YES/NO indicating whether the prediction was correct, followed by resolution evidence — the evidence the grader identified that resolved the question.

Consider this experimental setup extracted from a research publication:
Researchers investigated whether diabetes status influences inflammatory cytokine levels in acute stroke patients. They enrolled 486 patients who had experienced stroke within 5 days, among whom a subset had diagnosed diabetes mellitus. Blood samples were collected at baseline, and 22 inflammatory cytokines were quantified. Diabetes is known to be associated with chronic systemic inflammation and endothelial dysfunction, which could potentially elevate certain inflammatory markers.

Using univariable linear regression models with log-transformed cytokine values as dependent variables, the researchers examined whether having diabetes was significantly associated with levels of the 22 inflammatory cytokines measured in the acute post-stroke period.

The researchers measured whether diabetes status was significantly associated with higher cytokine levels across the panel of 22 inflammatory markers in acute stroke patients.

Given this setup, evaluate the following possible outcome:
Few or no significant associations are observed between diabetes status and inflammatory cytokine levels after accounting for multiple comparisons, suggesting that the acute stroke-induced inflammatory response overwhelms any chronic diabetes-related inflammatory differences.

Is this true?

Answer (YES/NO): YES